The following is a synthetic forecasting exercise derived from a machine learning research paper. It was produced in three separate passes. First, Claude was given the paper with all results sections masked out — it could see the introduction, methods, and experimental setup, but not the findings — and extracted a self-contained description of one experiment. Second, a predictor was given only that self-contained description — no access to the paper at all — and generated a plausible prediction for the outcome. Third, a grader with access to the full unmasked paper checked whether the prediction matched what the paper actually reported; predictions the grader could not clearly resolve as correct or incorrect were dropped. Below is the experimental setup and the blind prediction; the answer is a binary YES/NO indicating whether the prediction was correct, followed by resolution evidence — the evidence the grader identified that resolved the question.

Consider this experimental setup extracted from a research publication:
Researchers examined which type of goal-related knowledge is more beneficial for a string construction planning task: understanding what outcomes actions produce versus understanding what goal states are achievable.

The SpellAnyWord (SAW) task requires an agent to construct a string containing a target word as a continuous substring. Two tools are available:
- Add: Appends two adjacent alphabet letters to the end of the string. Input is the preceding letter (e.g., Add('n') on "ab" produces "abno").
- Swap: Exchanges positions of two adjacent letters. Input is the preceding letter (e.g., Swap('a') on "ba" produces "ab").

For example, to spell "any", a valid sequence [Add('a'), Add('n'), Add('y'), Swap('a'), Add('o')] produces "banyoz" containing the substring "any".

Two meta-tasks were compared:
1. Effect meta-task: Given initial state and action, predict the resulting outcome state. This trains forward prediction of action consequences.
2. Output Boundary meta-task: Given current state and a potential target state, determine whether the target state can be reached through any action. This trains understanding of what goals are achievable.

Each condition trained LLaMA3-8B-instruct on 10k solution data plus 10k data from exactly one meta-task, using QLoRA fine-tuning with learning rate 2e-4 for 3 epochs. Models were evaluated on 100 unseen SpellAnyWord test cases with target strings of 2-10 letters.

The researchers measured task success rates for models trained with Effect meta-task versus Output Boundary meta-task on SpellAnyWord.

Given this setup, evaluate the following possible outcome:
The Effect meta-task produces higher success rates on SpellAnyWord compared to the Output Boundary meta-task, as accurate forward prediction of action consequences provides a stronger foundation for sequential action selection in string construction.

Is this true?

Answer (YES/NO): NO